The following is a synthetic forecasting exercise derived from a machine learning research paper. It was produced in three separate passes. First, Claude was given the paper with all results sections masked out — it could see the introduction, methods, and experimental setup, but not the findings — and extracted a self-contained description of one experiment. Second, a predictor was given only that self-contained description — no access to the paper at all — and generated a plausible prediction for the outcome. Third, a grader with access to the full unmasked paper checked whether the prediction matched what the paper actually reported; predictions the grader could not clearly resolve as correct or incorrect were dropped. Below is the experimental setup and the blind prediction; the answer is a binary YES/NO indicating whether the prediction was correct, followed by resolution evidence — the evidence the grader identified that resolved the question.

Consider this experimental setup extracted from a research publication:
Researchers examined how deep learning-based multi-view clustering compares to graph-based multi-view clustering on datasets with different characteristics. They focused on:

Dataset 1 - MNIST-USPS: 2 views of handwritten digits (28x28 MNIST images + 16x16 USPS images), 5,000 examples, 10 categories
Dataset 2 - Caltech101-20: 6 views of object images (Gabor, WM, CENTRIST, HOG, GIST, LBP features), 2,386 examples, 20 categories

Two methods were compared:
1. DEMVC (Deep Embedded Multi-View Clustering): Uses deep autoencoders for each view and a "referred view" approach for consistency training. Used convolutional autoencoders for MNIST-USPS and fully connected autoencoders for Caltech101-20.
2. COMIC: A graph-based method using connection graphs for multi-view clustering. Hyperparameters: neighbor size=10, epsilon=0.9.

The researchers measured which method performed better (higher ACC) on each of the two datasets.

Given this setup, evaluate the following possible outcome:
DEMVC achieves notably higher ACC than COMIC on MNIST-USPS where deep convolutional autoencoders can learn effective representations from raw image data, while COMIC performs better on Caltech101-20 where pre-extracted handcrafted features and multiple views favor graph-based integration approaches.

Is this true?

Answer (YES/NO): YES